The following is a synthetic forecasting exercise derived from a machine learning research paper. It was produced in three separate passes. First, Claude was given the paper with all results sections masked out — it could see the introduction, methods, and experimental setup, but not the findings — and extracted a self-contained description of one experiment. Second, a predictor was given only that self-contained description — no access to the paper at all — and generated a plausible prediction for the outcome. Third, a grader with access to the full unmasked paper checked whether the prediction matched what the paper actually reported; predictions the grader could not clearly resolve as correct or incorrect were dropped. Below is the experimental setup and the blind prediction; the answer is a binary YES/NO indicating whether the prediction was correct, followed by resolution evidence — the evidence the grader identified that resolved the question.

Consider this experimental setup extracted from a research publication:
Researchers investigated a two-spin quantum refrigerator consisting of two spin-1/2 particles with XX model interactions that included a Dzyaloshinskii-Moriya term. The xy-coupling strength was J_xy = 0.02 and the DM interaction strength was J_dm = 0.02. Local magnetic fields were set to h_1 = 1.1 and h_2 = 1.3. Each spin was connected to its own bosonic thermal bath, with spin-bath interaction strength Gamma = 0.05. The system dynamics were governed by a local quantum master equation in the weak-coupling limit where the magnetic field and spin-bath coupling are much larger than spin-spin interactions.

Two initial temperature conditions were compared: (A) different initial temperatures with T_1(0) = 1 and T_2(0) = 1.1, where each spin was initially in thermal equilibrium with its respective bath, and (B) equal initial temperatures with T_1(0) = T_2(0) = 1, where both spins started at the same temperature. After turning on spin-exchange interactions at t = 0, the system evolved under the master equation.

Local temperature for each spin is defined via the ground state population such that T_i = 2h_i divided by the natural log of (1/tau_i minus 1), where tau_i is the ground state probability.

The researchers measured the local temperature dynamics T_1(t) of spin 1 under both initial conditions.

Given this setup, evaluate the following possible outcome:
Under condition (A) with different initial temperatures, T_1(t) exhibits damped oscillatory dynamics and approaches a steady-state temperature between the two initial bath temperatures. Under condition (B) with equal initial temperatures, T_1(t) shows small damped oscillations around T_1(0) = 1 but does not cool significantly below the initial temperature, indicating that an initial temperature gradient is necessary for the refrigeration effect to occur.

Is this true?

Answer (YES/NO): NO